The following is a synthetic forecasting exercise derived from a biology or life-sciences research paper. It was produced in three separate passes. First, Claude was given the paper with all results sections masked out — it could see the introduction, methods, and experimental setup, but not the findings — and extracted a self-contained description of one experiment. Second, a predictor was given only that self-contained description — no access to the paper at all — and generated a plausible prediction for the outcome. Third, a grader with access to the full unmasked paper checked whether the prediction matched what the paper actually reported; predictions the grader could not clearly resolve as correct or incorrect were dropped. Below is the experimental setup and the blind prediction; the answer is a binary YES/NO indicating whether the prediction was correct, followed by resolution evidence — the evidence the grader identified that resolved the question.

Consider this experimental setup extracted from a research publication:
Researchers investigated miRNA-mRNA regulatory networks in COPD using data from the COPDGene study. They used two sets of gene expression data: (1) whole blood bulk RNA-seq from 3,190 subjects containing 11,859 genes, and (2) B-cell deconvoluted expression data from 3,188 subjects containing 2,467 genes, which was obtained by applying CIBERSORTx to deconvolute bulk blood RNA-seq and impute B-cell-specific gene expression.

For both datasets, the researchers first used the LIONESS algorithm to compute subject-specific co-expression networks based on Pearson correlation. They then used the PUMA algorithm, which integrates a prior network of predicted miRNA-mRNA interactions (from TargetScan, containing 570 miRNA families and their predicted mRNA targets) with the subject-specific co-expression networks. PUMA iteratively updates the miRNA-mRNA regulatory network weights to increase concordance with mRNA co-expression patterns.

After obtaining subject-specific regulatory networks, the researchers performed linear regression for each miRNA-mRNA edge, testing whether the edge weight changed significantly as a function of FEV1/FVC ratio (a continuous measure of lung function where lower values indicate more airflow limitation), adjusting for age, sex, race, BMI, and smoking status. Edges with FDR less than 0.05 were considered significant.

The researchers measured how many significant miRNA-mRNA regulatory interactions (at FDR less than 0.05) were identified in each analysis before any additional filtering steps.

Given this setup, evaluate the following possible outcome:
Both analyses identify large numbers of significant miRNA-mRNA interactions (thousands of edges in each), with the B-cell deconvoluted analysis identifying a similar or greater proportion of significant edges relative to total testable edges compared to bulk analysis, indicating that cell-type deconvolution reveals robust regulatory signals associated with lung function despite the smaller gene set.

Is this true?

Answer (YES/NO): YES